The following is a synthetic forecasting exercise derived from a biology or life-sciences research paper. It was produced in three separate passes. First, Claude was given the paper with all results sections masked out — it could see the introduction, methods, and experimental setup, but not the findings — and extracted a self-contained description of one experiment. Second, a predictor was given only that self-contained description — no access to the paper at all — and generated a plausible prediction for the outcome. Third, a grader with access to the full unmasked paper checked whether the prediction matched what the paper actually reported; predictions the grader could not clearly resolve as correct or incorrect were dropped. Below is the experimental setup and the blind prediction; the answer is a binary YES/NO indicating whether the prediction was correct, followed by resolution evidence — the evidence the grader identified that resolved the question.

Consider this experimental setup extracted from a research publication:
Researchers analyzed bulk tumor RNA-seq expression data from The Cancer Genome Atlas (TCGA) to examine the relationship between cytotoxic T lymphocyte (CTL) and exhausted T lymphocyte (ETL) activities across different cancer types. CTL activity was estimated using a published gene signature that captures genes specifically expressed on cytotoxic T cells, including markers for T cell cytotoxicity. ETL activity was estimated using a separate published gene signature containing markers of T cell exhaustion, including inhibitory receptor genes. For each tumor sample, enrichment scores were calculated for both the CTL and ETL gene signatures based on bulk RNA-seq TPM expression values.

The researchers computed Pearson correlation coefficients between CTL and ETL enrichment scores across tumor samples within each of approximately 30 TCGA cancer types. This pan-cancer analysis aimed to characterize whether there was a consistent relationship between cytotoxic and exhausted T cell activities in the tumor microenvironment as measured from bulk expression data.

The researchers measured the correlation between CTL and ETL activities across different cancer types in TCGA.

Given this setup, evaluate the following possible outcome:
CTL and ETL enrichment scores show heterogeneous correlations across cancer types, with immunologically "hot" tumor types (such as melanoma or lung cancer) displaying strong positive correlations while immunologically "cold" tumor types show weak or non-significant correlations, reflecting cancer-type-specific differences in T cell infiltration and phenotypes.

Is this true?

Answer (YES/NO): NO